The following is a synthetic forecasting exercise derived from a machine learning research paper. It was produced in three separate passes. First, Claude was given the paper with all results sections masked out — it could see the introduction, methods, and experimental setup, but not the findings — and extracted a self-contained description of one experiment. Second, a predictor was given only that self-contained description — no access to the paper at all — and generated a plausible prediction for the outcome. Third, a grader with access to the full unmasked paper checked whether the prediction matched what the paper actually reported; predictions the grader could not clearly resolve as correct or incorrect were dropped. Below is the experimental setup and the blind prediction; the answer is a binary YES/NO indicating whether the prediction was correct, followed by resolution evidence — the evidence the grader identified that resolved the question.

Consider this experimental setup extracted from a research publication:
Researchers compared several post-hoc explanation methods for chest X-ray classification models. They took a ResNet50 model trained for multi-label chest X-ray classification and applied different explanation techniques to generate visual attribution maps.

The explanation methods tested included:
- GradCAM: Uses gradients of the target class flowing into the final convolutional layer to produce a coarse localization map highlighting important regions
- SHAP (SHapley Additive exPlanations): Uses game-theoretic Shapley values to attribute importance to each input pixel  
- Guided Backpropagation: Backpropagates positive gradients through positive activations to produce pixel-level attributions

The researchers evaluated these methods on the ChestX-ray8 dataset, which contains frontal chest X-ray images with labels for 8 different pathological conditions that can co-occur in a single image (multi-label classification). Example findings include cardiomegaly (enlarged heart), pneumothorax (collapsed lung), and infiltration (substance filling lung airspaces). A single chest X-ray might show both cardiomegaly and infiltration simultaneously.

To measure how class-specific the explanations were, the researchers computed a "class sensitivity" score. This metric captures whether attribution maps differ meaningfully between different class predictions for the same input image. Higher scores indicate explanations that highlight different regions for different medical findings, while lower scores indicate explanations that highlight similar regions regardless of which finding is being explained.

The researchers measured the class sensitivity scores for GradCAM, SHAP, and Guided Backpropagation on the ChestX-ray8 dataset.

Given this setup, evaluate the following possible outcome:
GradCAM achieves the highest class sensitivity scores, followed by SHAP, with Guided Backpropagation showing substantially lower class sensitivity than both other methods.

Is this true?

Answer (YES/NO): NO